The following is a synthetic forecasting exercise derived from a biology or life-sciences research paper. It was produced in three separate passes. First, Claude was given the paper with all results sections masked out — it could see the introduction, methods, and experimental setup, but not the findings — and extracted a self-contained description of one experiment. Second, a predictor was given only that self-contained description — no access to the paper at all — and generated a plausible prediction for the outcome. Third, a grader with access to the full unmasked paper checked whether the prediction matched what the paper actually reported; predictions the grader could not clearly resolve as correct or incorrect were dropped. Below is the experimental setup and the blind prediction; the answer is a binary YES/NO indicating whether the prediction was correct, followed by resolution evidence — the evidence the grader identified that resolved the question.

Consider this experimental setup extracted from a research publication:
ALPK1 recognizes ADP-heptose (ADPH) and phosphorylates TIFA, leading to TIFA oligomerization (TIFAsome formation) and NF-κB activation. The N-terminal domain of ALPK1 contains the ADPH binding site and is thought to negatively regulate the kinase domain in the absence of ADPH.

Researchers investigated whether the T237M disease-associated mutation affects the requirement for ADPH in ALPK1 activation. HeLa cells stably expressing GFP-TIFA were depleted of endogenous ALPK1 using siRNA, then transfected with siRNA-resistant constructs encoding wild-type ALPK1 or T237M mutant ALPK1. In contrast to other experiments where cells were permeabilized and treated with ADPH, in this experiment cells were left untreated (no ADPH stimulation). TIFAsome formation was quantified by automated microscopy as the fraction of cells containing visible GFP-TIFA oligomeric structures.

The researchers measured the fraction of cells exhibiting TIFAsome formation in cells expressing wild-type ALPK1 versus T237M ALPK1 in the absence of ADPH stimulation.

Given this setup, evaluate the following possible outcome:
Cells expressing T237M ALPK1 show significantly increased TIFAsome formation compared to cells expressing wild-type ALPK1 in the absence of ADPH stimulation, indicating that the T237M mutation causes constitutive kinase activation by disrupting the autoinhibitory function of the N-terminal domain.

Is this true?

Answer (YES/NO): NO